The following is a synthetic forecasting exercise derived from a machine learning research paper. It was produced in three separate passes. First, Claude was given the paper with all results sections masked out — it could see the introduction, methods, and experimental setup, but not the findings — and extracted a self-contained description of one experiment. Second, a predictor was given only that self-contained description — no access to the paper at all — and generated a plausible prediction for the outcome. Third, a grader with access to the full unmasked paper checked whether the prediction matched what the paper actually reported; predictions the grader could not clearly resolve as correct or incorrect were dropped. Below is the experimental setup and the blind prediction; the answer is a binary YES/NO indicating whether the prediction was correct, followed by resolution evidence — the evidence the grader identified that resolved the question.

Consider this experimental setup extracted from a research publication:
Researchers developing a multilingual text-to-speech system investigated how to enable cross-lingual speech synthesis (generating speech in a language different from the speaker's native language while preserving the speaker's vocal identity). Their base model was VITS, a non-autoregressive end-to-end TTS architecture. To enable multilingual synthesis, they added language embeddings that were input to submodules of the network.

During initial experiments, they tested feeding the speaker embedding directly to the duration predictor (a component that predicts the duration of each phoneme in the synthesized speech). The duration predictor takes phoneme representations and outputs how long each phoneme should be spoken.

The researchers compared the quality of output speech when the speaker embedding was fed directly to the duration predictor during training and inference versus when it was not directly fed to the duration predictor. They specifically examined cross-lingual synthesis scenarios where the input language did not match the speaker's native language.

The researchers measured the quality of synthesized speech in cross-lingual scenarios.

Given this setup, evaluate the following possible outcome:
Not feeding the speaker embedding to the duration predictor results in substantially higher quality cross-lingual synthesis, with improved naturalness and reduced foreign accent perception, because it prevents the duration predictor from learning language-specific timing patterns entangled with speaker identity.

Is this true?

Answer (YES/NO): NO